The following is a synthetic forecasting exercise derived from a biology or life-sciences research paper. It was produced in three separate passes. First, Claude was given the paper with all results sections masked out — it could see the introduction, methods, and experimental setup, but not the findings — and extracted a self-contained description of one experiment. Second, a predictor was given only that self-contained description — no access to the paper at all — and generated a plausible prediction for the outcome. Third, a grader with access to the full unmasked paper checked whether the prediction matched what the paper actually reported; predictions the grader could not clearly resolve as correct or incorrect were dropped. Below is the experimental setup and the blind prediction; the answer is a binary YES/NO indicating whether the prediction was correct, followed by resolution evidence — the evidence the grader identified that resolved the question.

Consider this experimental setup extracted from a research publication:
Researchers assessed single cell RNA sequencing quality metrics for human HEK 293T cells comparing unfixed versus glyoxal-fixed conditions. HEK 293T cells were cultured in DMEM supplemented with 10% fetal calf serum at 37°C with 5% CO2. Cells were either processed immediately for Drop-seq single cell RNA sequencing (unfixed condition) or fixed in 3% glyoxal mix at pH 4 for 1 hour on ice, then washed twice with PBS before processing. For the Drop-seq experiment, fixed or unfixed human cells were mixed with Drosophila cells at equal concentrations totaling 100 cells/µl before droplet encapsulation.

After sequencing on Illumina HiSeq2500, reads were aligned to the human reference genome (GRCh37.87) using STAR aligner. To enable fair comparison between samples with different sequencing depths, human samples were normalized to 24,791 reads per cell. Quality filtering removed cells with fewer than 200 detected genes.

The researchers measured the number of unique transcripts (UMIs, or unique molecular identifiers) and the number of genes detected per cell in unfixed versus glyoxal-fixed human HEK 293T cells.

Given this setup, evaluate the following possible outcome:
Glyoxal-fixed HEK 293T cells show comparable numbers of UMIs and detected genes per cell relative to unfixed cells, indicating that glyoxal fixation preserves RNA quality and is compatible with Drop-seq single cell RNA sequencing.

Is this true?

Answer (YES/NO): NO